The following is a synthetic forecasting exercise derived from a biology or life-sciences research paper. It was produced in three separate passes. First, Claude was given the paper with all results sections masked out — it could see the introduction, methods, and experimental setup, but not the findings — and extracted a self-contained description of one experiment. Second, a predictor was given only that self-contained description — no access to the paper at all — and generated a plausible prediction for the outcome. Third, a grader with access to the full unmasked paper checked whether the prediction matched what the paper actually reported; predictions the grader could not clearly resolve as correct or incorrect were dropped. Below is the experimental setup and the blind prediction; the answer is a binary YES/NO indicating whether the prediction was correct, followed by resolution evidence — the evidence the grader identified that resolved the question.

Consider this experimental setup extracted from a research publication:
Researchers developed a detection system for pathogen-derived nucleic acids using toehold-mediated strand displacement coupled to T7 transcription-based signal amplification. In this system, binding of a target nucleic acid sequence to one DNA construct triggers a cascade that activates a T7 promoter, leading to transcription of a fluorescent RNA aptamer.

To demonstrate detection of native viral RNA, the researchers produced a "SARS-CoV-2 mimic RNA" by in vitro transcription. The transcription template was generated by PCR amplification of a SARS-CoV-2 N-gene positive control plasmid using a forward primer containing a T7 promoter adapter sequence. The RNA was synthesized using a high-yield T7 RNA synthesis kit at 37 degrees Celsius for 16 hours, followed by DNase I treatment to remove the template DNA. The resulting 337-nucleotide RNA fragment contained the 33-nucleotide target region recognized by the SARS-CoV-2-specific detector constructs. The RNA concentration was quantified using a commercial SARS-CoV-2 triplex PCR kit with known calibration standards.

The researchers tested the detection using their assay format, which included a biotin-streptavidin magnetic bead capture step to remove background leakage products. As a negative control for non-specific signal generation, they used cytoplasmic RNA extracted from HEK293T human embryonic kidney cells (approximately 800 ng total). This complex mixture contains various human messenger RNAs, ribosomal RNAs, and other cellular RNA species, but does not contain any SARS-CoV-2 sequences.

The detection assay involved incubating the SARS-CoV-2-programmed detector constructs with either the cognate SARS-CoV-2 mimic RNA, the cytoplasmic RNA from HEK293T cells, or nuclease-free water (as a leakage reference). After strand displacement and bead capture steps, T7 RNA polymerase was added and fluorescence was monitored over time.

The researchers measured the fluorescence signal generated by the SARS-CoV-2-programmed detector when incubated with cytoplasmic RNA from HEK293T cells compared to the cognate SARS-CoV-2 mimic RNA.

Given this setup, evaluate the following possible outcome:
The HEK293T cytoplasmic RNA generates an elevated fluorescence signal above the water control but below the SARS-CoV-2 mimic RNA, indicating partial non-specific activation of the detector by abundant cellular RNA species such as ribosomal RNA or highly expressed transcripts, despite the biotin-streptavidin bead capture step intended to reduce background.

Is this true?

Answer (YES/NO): NO